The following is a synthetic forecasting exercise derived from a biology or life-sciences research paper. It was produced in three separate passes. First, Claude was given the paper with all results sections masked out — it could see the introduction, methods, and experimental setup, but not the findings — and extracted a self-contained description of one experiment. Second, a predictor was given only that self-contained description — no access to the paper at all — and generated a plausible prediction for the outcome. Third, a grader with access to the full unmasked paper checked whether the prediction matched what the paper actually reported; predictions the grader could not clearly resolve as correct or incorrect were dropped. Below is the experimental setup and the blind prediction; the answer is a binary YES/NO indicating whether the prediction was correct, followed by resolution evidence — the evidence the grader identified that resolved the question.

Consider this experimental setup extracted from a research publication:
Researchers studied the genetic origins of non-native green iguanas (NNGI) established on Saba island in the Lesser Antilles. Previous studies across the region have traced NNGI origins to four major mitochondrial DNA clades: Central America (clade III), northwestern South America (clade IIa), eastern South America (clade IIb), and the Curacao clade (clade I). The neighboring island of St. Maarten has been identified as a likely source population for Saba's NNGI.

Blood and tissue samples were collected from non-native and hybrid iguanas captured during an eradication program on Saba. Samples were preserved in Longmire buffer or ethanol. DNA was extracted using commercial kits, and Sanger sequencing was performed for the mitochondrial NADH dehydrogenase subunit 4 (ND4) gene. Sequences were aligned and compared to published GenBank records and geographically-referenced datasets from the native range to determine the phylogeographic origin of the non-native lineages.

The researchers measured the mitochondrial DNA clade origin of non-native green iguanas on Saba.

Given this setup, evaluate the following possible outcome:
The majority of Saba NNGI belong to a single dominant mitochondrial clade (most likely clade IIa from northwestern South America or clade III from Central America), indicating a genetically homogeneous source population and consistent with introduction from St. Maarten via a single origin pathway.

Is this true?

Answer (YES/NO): NO